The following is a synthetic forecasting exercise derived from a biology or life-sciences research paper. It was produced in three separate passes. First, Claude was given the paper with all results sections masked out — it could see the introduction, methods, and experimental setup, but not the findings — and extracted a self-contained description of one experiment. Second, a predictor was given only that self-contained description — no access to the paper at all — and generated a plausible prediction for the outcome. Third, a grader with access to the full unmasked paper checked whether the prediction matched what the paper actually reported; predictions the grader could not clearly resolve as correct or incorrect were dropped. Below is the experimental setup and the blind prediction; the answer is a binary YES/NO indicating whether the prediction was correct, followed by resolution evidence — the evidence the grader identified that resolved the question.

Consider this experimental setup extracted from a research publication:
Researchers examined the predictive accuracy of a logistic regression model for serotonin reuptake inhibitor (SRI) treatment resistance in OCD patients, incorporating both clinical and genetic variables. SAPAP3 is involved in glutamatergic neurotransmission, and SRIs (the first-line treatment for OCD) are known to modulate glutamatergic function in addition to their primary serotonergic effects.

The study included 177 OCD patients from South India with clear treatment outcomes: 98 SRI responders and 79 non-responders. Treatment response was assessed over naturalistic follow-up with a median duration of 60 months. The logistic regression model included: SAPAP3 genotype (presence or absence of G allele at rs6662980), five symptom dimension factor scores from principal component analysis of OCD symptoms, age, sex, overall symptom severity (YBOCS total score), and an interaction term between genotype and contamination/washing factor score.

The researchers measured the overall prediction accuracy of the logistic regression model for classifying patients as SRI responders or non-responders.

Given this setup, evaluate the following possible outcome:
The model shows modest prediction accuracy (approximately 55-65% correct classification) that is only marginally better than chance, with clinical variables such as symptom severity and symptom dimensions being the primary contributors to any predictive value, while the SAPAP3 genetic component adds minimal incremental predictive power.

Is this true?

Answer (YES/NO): NO